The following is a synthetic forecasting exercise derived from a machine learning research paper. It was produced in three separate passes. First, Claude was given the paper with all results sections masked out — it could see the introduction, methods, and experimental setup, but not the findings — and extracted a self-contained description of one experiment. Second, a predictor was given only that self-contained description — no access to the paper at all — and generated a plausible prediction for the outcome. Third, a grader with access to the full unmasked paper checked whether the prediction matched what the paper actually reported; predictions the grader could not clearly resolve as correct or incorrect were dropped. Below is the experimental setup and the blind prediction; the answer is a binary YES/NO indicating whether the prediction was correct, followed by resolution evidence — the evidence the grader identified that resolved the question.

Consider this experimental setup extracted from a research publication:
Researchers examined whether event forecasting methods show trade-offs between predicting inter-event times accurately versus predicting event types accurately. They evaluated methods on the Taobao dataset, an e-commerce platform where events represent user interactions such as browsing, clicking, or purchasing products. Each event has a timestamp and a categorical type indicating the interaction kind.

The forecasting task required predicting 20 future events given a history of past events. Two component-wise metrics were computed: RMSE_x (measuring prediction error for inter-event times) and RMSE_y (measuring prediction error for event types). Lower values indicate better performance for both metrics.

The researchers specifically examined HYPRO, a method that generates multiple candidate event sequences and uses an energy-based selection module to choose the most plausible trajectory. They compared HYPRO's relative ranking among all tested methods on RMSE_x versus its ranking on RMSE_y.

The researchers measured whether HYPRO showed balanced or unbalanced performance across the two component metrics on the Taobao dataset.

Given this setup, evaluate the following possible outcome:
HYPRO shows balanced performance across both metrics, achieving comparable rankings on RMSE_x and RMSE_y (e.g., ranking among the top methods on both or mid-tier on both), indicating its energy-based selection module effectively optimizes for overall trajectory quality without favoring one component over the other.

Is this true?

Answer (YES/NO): NO